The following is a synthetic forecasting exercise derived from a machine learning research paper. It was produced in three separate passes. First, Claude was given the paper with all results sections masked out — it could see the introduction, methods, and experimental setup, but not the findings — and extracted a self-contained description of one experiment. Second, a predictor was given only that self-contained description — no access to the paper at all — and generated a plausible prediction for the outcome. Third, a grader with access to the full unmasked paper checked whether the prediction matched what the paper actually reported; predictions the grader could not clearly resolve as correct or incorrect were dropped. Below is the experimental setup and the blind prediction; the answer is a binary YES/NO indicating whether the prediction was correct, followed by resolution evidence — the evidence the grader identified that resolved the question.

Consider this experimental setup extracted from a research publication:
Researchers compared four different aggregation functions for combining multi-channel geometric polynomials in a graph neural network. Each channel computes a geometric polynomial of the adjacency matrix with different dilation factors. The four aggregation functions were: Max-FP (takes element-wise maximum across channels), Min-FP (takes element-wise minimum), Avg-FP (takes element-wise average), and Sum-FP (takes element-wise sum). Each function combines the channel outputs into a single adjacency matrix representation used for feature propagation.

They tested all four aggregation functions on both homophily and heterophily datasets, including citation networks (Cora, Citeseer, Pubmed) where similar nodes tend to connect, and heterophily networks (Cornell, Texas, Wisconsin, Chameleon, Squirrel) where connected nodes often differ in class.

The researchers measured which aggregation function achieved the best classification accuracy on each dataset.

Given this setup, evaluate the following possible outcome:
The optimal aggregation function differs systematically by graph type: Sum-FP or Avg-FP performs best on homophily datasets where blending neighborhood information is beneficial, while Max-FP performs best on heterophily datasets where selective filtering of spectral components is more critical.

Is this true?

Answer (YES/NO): NO